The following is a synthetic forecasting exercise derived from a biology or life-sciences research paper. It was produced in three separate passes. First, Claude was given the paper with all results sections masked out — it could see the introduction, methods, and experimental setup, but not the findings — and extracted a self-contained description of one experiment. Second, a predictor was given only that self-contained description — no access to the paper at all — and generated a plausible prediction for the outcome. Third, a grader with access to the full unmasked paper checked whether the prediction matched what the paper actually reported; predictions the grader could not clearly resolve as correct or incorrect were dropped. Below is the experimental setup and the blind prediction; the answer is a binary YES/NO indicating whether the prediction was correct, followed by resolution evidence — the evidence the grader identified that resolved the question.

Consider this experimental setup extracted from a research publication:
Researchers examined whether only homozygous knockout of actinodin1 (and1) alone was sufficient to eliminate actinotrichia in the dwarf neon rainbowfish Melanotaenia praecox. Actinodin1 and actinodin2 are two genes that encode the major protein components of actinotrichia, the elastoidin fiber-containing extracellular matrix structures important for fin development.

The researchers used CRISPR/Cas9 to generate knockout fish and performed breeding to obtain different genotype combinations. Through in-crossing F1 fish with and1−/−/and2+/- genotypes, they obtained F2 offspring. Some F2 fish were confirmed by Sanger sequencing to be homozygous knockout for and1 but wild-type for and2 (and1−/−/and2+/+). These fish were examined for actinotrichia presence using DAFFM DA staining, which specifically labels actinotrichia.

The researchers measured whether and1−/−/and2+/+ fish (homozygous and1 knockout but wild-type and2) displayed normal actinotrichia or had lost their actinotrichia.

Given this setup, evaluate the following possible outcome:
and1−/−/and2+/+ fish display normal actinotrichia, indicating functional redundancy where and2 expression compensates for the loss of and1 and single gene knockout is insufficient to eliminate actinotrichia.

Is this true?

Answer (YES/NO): NO